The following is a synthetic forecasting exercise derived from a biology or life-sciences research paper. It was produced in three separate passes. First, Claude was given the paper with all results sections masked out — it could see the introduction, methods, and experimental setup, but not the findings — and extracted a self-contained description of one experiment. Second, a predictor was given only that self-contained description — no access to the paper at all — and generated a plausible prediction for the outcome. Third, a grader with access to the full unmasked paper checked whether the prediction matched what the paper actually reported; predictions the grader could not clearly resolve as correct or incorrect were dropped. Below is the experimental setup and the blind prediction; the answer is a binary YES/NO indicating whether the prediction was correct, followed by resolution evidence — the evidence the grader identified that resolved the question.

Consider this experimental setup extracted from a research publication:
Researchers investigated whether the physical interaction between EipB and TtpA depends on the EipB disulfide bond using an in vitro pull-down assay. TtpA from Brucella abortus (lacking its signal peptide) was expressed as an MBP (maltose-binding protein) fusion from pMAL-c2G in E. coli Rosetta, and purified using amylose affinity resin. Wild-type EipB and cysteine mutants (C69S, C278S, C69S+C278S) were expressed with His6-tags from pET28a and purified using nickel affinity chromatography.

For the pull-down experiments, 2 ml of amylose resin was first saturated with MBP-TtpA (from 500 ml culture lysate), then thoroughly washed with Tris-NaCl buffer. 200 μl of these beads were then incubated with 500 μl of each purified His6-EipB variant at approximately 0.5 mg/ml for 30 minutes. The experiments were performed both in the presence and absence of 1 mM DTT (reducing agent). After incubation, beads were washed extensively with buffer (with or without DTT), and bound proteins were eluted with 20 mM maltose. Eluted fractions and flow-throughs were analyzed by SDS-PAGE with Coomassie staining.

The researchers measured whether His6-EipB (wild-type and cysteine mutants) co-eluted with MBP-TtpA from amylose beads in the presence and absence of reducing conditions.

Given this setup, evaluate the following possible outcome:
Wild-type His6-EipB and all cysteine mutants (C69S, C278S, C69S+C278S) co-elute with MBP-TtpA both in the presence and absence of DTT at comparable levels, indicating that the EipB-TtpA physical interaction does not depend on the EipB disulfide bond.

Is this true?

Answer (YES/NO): NO